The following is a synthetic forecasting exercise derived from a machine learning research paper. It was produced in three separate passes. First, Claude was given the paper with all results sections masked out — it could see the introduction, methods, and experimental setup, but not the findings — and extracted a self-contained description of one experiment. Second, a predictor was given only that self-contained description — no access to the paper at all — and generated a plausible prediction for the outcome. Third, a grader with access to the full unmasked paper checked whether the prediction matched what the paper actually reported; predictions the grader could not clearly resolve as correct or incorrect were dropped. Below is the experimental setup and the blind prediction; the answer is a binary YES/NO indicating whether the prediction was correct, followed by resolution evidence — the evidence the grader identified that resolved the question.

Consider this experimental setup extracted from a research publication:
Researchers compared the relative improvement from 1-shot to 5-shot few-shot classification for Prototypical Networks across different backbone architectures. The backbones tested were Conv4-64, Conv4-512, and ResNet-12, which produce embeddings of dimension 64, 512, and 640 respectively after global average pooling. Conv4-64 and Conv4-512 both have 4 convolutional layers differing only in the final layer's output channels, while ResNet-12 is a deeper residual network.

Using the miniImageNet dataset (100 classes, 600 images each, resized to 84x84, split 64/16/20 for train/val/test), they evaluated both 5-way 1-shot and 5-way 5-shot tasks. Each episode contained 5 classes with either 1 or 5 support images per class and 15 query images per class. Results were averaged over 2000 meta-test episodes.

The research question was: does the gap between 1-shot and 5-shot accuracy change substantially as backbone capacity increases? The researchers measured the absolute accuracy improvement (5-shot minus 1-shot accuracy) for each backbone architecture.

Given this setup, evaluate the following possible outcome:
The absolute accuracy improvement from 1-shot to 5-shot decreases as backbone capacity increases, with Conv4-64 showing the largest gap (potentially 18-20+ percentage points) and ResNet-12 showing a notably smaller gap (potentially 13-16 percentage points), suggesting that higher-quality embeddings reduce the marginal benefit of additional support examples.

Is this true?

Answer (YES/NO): NO